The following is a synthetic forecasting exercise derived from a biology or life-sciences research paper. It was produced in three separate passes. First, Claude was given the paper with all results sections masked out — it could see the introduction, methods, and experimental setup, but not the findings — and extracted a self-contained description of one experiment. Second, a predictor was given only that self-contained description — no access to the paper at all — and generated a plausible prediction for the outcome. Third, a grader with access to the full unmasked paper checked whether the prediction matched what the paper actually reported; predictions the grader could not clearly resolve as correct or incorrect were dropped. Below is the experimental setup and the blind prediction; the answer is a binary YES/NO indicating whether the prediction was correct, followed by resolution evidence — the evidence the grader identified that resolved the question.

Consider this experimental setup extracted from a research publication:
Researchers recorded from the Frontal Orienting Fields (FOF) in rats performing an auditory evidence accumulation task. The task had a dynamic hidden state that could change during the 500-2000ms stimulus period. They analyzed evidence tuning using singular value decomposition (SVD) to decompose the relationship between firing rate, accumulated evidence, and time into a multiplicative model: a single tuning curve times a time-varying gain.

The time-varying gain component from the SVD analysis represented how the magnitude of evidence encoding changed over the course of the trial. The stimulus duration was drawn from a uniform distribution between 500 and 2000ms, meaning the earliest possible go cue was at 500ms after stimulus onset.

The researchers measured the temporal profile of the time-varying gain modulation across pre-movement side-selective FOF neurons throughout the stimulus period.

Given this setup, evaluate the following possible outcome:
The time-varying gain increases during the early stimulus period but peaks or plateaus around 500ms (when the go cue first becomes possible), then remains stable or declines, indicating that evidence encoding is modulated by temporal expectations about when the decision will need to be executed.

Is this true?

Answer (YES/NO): YES